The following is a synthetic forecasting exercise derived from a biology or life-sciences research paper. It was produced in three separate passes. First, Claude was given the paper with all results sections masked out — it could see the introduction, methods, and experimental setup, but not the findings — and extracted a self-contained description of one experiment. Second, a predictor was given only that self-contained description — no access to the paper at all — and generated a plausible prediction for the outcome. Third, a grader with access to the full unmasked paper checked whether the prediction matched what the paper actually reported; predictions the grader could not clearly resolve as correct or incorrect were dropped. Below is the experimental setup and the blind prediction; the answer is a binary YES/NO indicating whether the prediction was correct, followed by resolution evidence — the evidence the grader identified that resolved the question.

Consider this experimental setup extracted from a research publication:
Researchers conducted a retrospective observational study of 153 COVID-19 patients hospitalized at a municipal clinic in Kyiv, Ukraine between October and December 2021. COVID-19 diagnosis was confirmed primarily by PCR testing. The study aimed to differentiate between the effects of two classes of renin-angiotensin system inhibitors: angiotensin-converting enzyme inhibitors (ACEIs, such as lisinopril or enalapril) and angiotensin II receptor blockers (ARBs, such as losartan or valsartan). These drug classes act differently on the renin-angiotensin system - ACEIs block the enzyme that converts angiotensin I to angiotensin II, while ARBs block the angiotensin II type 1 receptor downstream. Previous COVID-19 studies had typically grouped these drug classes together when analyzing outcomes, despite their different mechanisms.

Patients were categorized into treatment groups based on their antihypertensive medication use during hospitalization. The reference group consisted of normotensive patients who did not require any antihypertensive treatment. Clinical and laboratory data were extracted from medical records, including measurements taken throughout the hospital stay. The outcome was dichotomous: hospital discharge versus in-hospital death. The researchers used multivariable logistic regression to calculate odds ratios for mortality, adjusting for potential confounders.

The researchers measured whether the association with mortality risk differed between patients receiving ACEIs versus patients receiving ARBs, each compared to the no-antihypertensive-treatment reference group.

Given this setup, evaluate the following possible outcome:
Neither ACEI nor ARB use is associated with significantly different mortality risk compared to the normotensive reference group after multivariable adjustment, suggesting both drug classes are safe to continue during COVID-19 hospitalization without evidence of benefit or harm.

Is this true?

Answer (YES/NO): NO